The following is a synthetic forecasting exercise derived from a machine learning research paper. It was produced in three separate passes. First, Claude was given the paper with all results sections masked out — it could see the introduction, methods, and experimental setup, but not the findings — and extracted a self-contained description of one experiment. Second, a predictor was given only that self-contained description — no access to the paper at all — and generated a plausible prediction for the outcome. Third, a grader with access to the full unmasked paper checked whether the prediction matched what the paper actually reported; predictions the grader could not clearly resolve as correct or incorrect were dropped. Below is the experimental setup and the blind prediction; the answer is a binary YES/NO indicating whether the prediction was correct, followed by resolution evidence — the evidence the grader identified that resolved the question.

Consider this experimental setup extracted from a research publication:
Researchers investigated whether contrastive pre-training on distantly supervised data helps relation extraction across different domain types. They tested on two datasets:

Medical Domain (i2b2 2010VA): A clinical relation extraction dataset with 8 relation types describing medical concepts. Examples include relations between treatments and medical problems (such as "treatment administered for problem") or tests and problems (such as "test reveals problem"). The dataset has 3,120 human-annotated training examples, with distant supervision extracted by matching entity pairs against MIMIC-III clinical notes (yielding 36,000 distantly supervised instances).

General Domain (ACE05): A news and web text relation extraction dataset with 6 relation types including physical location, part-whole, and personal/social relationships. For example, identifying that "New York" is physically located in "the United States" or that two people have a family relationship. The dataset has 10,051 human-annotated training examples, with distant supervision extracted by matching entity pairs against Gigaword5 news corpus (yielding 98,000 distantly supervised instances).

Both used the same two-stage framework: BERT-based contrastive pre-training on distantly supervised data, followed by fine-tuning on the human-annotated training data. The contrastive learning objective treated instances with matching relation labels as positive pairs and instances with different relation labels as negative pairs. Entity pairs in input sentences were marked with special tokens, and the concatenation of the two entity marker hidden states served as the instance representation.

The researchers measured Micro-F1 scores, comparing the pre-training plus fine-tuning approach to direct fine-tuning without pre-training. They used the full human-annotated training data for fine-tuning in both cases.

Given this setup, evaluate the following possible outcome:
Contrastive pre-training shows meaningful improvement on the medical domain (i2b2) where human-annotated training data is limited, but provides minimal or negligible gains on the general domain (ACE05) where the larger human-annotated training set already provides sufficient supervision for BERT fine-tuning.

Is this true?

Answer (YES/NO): NO